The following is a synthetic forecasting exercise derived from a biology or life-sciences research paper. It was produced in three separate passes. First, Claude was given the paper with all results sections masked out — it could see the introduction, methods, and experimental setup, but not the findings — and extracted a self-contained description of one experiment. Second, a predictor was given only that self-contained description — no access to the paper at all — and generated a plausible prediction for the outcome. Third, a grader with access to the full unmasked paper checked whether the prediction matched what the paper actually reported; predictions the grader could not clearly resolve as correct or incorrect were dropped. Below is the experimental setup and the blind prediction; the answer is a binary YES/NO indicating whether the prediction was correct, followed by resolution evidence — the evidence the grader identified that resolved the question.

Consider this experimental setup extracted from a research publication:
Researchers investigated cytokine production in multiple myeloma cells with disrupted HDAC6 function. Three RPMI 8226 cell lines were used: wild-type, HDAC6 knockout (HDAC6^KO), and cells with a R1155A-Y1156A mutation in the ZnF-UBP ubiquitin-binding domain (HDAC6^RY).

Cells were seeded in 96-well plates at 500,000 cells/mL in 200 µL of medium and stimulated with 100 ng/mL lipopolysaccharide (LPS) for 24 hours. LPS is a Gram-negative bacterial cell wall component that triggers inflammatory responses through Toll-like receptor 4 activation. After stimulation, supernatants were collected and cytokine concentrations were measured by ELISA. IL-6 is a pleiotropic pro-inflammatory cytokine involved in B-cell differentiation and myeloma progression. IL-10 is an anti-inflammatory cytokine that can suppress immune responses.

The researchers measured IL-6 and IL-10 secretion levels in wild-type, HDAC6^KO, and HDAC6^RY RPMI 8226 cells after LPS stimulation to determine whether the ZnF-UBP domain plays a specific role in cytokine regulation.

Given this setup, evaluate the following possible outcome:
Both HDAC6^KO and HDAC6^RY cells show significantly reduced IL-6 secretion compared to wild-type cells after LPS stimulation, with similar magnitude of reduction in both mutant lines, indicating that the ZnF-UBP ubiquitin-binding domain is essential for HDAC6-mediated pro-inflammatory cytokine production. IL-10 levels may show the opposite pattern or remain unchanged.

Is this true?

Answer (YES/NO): NO